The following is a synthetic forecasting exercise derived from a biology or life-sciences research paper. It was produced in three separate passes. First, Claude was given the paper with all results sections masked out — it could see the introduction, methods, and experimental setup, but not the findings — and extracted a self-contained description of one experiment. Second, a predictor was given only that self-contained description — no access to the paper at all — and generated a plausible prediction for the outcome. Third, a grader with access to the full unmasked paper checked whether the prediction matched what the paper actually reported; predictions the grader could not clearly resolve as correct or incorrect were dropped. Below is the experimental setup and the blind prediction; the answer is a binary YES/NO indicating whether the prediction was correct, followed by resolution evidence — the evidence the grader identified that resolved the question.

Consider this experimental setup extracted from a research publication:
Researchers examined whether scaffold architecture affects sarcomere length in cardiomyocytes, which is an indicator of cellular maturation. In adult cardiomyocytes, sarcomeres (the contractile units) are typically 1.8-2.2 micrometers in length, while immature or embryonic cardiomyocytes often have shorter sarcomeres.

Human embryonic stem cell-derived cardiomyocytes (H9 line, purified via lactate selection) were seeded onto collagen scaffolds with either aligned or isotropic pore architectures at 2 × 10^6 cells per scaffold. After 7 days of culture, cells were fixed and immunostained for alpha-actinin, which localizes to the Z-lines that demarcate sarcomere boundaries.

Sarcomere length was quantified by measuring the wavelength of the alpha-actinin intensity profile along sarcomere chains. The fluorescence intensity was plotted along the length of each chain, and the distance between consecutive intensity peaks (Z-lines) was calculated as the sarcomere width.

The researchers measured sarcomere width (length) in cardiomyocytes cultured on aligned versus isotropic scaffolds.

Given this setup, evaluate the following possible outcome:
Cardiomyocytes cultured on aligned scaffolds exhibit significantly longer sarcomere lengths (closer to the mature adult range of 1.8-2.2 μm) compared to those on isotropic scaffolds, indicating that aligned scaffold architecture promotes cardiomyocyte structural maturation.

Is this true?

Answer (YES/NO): NO